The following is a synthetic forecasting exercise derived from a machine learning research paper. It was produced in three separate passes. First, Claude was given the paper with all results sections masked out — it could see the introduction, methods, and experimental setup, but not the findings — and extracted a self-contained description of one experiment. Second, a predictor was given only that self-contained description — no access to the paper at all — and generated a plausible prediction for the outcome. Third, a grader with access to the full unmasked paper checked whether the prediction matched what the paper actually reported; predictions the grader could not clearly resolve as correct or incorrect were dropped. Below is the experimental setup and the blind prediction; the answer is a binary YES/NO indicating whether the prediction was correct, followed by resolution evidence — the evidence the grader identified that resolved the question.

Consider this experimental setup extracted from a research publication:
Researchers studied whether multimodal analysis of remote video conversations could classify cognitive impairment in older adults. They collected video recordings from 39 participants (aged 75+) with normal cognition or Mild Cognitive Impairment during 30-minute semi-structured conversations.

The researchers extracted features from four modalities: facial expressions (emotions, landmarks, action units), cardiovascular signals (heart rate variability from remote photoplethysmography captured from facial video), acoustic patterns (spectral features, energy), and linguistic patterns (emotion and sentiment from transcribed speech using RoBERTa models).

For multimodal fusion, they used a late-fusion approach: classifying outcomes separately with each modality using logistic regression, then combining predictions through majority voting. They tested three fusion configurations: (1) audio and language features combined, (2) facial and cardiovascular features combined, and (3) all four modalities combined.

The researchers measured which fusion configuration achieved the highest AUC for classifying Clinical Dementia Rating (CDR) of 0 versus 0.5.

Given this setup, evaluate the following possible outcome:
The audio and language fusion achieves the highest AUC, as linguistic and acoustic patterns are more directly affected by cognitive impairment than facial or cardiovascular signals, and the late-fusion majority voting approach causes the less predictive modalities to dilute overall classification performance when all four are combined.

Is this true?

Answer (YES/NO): YES